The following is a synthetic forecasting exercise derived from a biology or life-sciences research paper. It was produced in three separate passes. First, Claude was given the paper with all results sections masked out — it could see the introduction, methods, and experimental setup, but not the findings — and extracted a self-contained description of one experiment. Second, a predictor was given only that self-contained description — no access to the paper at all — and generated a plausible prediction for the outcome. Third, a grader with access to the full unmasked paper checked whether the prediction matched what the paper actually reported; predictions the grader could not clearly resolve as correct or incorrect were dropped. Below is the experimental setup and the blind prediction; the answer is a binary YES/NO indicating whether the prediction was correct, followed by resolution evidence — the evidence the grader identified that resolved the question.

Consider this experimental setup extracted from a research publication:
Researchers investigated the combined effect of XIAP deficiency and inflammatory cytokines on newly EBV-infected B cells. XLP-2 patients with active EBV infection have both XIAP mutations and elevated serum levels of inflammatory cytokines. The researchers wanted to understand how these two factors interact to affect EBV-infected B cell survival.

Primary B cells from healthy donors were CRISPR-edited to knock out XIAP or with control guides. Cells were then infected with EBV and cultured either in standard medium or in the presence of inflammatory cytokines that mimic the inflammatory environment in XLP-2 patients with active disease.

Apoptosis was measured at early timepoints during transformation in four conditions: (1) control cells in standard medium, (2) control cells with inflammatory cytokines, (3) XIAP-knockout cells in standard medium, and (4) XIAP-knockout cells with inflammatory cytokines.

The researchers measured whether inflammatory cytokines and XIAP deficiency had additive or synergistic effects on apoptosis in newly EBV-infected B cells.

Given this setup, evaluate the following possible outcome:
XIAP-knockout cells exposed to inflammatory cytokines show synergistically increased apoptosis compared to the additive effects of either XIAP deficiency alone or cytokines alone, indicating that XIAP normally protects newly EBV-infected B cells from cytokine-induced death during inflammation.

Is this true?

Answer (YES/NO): YES